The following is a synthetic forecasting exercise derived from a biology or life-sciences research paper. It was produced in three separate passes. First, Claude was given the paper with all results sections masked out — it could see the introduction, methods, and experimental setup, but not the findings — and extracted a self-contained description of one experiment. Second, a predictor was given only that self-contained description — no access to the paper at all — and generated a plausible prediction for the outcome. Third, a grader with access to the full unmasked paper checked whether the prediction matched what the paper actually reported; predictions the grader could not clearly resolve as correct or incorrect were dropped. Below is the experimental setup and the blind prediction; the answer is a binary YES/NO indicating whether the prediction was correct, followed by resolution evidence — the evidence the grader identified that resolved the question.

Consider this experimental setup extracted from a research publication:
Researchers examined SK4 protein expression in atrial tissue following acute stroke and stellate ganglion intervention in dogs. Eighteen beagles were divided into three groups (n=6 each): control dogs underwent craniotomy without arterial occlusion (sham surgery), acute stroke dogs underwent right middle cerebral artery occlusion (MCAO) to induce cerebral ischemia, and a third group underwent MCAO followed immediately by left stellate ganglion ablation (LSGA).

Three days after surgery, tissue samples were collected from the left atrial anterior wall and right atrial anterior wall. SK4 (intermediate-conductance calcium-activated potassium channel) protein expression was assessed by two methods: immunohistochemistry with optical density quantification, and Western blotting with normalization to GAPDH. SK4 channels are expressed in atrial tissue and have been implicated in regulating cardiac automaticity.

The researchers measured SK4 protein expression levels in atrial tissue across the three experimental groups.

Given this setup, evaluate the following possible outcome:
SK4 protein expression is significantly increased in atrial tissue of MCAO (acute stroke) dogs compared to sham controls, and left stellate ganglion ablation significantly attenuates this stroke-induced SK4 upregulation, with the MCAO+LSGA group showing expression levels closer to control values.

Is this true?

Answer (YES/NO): YES